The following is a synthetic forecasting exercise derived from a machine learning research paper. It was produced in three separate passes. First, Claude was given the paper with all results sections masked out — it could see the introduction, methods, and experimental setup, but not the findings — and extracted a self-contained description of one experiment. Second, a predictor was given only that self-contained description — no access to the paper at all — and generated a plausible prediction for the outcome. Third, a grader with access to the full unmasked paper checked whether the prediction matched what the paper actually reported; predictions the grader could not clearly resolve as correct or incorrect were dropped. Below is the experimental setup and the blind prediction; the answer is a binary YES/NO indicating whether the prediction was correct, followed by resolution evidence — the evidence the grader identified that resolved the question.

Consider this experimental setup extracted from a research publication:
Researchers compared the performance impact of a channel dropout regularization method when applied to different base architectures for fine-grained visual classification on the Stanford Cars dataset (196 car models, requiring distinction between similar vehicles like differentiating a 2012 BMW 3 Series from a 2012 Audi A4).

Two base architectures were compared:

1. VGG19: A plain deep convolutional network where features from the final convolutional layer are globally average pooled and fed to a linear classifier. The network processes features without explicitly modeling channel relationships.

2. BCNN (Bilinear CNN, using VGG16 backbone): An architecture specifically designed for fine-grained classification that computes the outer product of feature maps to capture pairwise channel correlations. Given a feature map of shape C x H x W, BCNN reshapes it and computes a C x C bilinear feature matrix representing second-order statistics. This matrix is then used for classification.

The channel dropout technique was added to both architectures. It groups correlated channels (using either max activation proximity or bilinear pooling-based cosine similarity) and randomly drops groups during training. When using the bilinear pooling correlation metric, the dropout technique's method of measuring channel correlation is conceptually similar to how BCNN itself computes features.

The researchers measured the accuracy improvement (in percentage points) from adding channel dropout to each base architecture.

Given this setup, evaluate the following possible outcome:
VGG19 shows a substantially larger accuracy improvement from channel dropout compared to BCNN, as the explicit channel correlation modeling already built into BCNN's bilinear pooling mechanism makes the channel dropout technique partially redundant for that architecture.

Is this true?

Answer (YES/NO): YES